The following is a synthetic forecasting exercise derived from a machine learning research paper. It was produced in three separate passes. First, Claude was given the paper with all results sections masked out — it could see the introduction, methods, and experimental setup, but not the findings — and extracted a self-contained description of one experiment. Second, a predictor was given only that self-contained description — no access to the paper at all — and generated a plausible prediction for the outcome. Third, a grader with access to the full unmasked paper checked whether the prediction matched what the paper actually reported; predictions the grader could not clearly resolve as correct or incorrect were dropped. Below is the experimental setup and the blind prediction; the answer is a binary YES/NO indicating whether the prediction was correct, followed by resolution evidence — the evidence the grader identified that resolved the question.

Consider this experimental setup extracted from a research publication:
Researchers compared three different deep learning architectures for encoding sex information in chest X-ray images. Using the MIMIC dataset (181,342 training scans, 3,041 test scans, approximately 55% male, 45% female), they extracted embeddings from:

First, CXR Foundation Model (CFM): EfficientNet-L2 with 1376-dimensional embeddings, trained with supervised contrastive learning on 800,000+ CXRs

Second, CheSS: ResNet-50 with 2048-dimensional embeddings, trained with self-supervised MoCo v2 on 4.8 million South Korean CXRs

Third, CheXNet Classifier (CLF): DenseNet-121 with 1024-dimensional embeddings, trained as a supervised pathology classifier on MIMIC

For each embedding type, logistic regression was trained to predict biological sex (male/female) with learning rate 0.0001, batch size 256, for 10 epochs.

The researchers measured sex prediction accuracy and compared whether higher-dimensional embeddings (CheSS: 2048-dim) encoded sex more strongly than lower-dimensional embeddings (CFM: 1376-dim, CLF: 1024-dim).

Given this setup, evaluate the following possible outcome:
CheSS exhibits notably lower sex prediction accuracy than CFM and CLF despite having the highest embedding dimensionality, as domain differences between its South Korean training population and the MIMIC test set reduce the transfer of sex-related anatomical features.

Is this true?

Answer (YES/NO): NO